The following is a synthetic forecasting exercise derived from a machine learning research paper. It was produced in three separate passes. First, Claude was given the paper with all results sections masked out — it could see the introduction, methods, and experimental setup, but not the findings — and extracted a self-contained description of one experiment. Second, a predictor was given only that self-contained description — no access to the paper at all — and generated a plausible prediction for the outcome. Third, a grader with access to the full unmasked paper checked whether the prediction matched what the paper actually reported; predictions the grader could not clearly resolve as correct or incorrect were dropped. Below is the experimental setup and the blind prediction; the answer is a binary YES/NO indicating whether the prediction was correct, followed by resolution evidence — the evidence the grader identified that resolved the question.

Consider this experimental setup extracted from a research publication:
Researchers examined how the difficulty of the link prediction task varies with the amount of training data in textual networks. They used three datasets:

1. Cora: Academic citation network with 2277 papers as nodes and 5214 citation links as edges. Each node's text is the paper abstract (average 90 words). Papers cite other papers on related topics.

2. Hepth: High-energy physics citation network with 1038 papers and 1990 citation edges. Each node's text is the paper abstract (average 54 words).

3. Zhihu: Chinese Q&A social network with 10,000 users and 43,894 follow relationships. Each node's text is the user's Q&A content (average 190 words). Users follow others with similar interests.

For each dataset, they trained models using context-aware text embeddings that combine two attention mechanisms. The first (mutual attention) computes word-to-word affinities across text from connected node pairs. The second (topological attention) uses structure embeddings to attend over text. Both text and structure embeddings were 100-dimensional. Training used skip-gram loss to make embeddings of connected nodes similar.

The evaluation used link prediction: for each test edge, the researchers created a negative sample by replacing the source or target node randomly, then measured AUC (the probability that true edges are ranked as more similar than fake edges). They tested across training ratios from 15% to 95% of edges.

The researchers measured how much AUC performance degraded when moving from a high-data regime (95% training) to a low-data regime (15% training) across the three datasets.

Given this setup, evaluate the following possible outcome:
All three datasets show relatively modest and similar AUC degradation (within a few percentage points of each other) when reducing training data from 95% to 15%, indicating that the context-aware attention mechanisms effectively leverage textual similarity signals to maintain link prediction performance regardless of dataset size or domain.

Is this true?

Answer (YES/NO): NO